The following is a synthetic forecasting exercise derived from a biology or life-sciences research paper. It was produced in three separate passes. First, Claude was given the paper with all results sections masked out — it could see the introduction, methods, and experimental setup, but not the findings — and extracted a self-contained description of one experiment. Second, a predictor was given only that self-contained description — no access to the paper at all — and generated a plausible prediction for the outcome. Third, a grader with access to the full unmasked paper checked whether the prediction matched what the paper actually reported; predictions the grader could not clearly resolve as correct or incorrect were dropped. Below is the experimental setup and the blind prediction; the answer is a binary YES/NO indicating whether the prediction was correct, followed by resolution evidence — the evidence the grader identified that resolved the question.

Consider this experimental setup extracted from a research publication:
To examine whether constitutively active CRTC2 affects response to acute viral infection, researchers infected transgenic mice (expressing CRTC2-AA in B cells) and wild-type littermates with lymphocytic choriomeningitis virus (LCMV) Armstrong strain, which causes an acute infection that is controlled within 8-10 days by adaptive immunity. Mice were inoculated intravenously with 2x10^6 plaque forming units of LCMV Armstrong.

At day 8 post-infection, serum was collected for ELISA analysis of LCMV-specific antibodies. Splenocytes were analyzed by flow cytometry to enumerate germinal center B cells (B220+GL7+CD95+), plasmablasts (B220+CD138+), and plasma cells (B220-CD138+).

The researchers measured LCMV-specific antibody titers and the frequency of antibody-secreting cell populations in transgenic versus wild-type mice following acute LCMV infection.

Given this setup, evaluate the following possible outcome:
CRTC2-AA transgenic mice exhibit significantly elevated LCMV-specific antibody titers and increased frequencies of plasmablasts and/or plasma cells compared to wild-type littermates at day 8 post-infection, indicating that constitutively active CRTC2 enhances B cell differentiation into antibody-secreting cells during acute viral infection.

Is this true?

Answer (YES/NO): NO